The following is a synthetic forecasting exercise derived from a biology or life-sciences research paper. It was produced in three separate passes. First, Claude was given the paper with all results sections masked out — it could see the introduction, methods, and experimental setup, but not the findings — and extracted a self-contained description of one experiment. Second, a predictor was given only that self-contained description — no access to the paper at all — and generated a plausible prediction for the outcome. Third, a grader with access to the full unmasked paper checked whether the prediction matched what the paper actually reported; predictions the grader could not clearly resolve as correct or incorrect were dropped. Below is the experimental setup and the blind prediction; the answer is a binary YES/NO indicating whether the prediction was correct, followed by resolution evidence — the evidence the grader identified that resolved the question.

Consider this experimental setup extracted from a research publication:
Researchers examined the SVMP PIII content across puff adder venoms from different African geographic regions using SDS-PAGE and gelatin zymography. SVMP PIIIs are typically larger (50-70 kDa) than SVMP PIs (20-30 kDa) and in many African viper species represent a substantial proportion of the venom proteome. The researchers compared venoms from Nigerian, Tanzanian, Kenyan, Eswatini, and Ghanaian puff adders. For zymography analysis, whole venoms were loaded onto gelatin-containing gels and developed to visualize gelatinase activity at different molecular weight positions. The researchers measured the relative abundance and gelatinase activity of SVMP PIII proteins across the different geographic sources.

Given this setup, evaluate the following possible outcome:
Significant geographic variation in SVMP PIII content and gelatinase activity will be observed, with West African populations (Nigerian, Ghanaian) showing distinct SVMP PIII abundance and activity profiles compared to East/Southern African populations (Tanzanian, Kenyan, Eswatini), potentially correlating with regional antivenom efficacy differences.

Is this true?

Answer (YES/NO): NO